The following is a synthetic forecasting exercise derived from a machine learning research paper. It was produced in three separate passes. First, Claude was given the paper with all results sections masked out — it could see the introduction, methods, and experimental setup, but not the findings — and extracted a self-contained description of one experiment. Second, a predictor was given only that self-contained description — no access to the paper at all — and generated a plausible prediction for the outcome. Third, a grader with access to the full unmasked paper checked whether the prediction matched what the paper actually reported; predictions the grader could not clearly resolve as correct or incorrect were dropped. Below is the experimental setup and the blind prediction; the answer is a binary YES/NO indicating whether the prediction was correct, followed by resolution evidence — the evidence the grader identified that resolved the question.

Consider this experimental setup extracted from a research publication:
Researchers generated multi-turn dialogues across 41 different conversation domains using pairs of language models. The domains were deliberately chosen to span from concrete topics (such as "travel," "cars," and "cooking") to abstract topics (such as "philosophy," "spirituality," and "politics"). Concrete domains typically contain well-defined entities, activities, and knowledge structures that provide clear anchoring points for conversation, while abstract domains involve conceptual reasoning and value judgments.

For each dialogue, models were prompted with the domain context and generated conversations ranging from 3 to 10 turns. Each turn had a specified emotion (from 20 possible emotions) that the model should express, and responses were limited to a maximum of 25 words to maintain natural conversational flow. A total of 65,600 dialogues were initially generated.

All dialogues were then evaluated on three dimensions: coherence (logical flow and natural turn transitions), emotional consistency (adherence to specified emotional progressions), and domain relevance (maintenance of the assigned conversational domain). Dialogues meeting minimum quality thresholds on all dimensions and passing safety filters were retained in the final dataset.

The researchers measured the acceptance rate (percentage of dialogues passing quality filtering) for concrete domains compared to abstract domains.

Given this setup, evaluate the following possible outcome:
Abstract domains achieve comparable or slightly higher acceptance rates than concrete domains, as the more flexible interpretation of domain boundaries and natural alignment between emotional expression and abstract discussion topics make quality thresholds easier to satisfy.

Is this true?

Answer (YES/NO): NO